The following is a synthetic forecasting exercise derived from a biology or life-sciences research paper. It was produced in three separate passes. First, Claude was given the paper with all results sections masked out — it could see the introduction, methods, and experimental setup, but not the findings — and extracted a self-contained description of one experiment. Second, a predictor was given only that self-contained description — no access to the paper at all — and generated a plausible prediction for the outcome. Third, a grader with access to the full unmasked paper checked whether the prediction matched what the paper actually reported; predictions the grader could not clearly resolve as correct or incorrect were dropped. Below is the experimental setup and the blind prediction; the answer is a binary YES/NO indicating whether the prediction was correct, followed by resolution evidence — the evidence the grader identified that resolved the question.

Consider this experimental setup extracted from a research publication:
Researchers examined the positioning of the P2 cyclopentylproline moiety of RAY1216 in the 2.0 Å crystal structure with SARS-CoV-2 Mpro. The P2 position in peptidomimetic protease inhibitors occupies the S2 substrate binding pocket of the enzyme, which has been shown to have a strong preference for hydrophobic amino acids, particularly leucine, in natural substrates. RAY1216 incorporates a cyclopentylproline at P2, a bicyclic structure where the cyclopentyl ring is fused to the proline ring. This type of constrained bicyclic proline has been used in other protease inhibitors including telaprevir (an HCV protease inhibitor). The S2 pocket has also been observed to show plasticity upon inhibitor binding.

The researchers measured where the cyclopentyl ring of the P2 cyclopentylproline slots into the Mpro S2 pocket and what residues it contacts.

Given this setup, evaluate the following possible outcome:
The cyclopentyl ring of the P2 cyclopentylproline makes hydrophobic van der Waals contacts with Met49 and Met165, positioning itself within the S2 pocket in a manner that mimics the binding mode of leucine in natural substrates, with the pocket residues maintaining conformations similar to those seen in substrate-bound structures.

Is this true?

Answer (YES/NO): NO